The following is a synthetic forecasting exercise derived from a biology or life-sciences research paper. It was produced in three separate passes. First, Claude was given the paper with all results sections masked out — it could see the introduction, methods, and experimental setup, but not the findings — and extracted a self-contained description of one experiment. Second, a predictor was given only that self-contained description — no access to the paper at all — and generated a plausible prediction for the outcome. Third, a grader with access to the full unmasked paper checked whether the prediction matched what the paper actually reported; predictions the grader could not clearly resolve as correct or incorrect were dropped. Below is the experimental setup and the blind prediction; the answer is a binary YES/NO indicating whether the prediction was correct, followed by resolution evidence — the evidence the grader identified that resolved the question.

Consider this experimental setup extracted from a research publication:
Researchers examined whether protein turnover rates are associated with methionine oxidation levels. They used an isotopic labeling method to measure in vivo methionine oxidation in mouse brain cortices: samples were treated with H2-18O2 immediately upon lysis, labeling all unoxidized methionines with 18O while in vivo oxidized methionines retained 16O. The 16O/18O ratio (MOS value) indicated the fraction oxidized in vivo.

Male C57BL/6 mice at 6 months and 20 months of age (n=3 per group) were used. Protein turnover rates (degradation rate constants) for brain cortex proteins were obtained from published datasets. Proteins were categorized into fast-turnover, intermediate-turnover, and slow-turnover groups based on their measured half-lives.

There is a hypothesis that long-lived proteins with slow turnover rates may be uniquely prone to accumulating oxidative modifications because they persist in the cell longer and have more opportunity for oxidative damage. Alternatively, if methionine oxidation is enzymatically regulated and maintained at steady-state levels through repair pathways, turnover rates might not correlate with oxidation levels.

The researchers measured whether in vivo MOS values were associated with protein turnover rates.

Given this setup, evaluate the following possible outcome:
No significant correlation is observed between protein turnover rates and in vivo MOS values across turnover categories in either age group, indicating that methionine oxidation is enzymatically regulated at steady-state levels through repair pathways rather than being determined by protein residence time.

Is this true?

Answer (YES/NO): YES